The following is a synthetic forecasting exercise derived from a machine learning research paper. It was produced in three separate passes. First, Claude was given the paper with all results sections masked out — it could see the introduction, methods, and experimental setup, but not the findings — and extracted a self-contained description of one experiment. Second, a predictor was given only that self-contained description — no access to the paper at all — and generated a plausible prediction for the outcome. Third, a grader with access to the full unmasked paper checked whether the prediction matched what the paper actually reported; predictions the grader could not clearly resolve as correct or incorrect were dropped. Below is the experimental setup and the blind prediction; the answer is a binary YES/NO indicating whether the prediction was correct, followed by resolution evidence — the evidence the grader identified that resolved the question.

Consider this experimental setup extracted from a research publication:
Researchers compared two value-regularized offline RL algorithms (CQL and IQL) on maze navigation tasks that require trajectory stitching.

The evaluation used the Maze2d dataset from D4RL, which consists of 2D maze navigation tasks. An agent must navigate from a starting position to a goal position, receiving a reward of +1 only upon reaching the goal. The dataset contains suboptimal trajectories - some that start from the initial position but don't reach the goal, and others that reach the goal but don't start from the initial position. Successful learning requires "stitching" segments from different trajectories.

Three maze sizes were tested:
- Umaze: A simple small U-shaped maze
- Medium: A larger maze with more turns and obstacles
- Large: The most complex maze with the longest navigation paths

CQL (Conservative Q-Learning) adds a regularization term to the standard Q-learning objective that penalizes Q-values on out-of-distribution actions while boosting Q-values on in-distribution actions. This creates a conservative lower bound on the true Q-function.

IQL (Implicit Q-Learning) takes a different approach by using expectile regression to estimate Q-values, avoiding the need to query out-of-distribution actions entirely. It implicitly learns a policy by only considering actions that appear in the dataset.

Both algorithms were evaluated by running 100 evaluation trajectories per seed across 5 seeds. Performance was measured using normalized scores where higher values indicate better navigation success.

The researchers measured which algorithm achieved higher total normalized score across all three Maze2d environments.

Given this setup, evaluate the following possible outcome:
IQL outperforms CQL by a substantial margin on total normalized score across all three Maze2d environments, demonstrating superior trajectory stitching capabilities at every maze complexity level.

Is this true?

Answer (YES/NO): NO